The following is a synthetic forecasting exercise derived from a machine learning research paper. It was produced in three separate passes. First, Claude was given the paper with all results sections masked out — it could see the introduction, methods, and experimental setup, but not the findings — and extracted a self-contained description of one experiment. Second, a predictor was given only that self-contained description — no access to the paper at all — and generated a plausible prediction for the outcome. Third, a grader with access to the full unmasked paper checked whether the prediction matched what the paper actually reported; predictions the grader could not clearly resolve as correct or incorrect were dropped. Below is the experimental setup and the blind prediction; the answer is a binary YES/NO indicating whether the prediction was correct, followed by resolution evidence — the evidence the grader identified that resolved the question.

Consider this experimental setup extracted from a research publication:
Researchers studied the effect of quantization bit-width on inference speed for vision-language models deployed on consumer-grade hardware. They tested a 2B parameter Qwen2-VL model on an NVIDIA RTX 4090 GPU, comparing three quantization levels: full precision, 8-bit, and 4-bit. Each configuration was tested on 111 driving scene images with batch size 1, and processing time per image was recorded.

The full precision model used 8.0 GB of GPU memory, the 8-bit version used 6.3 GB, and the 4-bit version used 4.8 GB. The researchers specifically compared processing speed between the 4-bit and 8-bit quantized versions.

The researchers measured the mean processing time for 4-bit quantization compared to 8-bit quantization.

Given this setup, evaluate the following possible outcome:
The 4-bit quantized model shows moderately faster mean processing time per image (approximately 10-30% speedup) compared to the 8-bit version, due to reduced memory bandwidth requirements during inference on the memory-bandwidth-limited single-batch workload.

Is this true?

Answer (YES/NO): NO